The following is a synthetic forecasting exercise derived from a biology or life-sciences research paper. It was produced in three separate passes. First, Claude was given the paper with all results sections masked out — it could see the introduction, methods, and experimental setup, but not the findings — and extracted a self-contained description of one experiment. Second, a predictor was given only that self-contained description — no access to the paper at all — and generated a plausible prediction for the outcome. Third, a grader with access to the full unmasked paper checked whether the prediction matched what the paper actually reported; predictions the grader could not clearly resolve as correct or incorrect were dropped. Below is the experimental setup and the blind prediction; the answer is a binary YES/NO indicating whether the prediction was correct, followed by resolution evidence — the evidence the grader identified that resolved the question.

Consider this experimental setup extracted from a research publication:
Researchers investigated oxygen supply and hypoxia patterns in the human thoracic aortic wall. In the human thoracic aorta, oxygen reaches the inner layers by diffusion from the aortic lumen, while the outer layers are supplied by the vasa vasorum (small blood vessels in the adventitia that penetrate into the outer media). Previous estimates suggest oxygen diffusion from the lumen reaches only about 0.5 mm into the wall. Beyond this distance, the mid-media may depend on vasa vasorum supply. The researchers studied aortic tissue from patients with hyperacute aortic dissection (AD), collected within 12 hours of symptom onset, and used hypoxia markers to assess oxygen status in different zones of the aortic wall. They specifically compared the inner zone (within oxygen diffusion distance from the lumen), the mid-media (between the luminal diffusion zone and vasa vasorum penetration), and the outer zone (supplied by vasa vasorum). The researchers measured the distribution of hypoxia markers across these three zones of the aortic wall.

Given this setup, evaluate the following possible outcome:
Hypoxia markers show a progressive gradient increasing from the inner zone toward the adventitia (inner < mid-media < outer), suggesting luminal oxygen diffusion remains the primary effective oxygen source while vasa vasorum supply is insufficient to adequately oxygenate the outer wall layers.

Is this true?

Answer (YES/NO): NO